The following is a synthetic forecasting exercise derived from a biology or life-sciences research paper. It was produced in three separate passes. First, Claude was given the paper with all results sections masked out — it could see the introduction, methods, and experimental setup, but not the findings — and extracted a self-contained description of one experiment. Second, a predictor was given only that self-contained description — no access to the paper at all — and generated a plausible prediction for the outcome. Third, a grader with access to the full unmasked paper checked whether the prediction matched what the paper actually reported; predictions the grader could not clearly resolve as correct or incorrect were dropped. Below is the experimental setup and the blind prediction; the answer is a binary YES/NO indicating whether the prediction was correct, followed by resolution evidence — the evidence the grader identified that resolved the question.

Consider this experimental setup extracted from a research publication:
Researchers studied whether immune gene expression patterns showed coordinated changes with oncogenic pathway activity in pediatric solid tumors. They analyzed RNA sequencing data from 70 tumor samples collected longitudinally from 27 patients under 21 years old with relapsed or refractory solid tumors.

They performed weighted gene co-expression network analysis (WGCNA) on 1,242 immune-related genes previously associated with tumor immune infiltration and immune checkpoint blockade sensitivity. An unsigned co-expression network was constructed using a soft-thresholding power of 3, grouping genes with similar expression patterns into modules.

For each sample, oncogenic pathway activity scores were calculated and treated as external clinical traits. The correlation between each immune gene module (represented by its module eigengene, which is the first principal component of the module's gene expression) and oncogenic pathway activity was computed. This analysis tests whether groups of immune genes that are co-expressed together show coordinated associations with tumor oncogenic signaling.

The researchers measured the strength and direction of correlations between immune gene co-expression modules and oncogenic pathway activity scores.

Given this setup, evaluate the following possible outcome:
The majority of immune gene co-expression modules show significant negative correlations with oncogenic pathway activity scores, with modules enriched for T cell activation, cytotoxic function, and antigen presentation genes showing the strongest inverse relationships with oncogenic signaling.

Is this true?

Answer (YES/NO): NO